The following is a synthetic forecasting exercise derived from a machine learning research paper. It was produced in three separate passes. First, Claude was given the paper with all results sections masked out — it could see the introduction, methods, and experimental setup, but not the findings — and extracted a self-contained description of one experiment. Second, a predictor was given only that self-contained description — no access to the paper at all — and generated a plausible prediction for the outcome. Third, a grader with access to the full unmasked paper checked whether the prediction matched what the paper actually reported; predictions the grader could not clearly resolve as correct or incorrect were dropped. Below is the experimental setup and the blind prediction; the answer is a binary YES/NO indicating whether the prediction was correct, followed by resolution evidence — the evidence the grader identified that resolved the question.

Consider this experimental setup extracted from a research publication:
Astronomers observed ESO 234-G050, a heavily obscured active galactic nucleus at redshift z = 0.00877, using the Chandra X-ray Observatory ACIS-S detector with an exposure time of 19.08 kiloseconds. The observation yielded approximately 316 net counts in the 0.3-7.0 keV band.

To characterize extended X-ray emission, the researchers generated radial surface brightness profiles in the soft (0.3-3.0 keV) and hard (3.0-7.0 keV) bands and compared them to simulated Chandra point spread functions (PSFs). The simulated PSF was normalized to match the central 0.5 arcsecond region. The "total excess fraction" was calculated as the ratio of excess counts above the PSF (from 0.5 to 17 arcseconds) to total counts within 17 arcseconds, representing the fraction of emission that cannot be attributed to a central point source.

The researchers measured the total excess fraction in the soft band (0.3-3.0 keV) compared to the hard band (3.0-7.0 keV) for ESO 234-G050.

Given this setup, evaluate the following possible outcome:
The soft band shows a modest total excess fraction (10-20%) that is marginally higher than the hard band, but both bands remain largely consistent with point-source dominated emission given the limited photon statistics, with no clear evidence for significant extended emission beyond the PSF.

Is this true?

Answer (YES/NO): NO